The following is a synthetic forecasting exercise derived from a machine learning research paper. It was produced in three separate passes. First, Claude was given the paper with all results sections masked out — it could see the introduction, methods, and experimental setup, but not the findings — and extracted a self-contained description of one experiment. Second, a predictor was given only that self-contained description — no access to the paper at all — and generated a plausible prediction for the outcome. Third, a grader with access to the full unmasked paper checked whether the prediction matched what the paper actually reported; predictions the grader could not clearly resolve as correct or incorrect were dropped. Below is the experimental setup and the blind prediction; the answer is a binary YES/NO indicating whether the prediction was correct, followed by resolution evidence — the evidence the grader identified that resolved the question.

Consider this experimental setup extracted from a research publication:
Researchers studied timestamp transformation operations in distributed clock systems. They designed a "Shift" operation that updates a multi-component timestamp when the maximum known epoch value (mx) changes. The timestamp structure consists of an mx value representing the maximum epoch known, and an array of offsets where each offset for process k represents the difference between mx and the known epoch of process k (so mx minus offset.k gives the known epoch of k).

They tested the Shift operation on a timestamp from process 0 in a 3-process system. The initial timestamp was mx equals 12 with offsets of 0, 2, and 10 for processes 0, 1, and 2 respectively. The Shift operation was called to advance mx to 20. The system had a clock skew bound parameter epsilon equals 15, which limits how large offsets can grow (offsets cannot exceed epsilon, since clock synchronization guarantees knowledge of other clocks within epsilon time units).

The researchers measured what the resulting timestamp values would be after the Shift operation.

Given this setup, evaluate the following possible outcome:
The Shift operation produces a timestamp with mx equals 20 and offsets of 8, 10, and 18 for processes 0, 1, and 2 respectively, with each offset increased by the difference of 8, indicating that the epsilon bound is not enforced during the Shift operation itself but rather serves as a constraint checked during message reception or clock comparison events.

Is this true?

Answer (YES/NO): NO